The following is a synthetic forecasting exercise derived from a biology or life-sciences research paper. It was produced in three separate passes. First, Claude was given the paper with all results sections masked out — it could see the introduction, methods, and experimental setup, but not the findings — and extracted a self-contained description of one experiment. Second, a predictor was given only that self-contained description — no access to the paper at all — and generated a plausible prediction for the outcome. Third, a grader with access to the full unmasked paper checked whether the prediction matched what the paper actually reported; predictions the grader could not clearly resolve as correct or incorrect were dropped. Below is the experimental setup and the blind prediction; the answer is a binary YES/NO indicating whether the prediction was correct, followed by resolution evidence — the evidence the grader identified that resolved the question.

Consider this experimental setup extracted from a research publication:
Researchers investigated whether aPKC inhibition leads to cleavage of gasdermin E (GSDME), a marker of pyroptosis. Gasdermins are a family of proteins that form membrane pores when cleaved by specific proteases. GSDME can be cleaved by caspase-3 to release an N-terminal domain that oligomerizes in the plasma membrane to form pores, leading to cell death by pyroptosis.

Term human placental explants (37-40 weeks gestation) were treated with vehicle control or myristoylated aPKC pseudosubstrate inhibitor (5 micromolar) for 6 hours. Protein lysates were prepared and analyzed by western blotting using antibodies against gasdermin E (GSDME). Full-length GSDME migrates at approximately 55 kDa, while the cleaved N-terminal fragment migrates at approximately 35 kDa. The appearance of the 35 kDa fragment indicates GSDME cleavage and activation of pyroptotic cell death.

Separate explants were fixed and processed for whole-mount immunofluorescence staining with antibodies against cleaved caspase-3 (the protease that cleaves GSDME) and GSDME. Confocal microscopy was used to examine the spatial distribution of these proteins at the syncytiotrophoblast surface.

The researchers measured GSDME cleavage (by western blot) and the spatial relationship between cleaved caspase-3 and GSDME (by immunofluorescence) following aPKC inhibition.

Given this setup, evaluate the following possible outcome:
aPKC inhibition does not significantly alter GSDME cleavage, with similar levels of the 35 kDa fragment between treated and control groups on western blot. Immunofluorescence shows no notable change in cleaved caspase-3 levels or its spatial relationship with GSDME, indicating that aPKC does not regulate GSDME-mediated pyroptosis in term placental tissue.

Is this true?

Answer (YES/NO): NO